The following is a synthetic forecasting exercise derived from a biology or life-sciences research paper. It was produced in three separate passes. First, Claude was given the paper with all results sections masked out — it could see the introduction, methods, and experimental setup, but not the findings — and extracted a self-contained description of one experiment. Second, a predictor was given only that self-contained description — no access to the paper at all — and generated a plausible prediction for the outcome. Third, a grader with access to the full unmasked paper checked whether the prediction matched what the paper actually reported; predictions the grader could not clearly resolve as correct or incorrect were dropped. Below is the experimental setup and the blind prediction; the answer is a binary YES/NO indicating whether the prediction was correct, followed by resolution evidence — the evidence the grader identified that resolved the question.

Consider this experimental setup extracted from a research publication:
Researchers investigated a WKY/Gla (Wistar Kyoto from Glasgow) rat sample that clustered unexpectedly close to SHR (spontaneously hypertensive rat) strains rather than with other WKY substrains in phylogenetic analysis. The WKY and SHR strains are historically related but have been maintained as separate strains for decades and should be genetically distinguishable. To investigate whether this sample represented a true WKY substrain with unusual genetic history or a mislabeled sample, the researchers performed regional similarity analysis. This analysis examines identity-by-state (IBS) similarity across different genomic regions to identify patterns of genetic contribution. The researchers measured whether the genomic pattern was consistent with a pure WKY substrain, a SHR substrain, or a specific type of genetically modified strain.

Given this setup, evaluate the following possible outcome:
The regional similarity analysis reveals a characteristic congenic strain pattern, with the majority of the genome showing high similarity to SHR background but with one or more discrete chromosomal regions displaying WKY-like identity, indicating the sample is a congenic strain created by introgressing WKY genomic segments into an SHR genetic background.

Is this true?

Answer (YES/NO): YES